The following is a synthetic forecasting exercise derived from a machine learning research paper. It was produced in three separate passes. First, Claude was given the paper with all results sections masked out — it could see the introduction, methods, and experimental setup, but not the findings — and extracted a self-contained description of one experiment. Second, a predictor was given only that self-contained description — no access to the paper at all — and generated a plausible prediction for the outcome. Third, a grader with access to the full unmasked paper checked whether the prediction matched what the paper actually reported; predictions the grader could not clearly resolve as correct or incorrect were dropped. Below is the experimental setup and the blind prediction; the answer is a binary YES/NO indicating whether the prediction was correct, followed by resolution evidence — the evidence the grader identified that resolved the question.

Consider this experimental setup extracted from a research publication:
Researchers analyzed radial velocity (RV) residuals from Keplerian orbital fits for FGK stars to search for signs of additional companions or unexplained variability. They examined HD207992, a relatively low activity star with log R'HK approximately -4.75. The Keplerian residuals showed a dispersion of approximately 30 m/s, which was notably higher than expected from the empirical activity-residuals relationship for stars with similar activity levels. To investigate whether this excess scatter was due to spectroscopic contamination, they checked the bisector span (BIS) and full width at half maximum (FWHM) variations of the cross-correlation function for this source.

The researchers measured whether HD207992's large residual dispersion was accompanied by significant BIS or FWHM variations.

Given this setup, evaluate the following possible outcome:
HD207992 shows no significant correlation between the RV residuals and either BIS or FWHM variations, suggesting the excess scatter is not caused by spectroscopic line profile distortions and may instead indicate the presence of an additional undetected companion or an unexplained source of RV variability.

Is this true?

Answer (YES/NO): YES